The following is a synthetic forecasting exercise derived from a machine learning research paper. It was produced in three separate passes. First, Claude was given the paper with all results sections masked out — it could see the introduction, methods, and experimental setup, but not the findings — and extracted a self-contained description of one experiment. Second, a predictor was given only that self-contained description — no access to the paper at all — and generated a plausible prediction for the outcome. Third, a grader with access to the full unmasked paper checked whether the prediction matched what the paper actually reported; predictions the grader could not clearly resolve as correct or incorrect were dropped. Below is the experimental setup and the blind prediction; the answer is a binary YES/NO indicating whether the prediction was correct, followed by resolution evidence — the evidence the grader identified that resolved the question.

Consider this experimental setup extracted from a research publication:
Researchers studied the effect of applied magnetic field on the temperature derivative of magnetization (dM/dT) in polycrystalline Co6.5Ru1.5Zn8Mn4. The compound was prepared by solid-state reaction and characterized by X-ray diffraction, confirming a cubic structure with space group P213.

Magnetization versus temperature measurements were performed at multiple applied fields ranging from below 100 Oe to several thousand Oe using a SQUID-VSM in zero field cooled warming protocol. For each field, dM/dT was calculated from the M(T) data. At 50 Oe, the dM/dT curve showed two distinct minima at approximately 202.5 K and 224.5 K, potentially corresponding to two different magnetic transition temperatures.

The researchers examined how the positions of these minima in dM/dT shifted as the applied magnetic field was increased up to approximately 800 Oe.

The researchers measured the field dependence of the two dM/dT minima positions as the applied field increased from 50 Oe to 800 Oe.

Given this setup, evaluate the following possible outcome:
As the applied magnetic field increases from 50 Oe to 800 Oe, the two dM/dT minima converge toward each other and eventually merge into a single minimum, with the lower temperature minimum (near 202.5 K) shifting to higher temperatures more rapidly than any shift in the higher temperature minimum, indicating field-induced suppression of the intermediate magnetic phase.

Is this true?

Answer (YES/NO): YES